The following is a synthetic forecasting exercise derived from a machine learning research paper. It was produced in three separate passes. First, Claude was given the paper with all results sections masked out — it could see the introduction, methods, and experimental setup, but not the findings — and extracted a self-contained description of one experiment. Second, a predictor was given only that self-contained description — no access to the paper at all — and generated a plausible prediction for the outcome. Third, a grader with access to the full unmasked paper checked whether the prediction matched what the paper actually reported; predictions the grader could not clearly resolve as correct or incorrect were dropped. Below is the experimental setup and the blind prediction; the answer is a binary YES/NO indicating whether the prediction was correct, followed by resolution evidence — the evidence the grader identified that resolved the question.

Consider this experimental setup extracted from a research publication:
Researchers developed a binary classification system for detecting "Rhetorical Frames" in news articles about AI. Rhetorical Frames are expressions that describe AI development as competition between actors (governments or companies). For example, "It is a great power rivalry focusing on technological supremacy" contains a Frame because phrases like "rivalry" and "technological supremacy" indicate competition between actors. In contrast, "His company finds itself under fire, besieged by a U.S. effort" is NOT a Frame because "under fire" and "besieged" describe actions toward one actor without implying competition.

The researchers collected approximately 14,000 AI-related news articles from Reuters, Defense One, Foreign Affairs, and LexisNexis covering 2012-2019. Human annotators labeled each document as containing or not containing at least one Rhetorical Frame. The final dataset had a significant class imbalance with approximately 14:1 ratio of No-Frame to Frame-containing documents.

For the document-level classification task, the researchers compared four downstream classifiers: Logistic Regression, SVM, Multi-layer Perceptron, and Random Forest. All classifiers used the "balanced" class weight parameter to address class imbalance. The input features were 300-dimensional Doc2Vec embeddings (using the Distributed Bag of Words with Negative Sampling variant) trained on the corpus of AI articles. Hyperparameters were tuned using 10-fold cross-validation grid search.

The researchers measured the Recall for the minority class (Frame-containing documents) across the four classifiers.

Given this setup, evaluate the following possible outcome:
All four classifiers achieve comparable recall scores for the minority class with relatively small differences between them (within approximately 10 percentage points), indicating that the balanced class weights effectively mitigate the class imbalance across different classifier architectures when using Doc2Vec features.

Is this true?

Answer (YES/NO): NO